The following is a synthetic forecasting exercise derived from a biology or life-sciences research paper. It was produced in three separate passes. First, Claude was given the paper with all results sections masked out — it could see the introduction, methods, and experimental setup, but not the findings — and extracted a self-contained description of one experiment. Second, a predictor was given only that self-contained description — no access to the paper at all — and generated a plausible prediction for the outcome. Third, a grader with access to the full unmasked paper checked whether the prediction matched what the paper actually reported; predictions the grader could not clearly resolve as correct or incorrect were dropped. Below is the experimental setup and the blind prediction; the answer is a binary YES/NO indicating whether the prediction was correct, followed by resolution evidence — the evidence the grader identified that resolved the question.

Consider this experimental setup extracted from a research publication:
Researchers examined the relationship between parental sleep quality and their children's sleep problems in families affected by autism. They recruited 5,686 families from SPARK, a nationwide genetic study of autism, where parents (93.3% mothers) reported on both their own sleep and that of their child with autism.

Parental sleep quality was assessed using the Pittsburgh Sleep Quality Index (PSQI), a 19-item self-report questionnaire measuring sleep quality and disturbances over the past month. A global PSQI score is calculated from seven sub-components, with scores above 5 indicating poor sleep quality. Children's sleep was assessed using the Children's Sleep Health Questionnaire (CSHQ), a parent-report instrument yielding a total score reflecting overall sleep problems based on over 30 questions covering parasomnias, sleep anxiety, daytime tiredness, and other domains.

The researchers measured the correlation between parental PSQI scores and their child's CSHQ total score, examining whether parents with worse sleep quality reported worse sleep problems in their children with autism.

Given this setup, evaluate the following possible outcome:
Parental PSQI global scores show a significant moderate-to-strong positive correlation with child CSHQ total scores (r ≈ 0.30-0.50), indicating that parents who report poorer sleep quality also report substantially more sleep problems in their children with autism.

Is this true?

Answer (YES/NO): NO